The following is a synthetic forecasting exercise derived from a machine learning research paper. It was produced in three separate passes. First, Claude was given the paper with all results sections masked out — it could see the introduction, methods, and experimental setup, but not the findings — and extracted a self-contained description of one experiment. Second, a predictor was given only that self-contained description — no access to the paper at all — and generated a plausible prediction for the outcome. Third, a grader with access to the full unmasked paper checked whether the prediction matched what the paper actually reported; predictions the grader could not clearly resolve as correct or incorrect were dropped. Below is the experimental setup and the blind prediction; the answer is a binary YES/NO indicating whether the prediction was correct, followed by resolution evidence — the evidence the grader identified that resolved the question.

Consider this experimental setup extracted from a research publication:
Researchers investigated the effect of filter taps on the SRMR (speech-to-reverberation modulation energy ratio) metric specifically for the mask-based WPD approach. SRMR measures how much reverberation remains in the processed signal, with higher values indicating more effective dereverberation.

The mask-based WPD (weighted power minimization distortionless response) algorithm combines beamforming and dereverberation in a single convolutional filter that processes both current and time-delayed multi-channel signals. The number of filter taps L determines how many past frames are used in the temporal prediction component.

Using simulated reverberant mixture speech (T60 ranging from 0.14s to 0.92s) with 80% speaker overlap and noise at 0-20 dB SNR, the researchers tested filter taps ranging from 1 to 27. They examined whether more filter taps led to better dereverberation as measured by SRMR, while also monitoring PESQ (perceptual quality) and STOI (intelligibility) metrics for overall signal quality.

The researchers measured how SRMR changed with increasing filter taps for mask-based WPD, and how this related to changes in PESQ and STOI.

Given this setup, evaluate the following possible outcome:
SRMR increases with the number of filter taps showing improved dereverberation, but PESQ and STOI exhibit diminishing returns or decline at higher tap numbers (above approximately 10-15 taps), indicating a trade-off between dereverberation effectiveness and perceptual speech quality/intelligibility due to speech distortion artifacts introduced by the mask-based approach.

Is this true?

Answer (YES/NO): NO